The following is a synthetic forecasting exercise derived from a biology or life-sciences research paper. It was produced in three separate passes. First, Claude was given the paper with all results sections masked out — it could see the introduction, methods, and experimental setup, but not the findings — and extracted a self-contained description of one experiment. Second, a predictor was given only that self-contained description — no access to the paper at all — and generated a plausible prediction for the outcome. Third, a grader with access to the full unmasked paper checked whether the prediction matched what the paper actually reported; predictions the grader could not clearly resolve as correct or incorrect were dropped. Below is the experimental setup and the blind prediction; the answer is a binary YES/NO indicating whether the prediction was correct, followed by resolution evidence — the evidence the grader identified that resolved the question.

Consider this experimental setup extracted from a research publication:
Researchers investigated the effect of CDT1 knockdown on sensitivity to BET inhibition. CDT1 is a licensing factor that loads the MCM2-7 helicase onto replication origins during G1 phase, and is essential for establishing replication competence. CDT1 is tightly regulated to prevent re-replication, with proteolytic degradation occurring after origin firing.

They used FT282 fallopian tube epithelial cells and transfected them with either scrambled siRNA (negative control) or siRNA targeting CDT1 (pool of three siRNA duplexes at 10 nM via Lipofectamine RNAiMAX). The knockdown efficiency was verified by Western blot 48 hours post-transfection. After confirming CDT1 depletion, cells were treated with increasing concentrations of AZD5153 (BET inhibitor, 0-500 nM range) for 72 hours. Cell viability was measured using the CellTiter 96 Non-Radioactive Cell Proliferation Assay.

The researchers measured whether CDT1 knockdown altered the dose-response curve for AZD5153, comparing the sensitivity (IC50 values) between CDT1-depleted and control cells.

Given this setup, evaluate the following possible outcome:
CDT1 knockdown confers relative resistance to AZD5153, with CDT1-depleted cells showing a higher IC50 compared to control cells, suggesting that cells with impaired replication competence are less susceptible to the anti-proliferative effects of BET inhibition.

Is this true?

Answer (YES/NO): NO